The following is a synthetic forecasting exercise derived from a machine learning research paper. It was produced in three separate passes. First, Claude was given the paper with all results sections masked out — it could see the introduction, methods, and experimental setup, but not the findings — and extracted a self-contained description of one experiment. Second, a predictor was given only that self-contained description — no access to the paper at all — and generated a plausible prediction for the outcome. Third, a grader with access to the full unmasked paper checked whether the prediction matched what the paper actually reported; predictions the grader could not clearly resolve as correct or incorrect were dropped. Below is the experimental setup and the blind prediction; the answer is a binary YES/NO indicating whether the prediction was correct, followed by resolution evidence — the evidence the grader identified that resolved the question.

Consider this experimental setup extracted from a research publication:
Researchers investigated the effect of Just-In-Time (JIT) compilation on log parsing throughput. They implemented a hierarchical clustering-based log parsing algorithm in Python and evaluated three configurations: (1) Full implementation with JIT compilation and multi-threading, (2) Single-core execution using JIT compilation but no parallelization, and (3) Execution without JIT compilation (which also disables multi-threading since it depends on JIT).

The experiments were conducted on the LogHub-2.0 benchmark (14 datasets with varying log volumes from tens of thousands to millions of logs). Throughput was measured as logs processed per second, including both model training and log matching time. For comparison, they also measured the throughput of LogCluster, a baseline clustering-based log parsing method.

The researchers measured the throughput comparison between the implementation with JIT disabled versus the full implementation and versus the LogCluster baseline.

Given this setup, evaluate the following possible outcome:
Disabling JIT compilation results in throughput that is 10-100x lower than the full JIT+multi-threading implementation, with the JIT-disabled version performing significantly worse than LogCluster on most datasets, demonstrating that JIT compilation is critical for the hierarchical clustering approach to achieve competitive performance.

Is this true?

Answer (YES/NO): NO